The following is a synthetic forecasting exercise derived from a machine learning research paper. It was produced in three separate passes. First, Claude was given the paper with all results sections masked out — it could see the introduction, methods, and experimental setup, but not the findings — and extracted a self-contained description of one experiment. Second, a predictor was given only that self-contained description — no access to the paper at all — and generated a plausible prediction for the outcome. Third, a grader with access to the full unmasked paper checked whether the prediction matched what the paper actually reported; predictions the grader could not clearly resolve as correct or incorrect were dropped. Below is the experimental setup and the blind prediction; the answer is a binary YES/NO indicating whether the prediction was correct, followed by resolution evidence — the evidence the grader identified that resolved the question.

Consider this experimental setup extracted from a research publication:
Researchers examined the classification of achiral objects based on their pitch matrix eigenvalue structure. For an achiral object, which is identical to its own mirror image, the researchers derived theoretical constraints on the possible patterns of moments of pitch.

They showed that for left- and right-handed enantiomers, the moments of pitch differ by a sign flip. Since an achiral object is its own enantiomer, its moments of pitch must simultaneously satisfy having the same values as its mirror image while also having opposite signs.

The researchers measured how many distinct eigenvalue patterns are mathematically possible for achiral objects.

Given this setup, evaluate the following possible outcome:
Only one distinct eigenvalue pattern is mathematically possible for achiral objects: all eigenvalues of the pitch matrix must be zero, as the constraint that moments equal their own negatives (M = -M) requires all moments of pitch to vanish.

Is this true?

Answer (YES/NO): NO